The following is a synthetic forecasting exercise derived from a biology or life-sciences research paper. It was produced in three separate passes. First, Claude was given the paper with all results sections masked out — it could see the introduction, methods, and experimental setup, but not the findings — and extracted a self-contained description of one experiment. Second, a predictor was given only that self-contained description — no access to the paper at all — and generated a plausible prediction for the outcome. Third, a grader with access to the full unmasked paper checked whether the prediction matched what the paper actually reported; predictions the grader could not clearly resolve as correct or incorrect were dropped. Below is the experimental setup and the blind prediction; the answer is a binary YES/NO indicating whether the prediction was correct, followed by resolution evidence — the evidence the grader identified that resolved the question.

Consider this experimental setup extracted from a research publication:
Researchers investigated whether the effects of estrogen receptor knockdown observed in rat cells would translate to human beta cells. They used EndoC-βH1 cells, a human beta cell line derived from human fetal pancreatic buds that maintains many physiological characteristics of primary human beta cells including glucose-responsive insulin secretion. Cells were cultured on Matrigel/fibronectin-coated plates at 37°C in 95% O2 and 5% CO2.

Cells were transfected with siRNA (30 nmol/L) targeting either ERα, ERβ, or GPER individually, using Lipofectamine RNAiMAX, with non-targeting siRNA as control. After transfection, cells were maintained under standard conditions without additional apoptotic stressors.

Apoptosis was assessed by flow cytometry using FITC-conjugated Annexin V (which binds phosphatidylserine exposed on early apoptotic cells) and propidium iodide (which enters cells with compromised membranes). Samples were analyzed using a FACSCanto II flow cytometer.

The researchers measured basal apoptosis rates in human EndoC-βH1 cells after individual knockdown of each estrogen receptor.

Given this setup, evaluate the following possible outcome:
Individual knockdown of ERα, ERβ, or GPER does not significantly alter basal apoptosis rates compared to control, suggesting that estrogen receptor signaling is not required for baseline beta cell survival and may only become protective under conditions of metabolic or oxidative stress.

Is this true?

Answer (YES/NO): NO